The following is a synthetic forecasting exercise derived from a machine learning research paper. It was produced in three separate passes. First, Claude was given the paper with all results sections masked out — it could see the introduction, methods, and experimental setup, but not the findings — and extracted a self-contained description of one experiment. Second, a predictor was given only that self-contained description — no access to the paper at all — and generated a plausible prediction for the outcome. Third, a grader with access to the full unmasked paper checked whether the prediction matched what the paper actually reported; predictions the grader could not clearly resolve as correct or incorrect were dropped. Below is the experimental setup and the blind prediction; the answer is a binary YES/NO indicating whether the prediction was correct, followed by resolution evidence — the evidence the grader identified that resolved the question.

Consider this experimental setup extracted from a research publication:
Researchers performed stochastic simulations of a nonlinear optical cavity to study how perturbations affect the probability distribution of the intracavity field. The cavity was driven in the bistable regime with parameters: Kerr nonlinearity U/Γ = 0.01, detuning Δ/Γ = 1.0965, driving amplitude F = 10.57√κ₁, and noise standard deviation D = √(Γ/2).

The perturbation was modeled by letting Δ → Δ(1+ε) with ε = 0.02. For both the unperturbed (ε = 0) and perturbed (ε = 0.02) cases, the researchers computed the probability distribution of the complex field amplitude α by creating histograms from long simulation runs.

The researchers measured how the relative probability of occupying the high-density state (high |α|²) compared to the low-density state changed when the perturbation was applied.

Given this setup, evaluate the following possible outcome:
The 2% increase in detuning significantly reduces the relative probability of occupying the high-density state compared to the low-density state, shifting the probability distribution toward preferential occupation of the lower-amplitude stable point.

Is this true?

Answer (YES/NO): YES